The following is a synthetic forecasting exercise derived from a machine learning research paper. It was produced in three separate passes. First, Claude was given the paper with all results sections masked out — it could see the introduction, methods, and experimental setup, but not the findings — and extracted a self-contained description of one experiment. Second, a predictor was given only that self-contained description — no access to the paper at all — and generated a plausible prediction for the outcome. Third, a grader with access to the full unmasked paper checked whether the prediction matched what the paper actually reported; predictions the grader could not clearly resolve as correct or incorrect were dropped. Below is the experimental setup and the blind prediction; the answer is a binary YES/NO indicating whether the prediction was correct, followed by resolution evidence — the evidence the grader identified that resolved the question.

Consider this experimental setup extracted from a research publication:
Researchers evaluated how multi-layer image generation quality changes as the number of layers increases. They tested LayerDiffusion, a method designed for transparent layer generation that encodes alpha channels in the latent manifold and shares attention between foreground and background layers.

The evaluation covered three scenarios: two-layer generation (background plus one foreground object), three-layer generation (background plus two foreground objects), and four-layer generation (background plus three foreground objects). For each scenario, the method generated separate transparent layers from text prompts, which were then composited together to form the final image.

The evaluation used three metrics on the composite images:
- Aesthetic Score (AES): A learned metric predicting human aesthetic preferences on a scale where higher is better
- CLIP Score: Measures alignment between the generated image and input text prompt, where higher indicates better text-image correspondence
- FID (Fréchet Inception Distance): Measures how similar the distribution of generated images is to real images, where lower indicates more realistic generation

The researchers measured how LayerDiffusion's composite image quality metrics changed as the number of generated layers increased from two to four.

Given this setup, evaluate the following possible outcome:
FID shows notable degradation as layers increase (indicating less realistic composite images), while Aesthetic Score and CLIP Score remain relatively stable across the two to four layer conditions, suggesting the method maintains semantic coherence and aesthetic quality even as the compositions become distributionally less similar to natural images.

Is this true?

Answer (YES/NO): NO